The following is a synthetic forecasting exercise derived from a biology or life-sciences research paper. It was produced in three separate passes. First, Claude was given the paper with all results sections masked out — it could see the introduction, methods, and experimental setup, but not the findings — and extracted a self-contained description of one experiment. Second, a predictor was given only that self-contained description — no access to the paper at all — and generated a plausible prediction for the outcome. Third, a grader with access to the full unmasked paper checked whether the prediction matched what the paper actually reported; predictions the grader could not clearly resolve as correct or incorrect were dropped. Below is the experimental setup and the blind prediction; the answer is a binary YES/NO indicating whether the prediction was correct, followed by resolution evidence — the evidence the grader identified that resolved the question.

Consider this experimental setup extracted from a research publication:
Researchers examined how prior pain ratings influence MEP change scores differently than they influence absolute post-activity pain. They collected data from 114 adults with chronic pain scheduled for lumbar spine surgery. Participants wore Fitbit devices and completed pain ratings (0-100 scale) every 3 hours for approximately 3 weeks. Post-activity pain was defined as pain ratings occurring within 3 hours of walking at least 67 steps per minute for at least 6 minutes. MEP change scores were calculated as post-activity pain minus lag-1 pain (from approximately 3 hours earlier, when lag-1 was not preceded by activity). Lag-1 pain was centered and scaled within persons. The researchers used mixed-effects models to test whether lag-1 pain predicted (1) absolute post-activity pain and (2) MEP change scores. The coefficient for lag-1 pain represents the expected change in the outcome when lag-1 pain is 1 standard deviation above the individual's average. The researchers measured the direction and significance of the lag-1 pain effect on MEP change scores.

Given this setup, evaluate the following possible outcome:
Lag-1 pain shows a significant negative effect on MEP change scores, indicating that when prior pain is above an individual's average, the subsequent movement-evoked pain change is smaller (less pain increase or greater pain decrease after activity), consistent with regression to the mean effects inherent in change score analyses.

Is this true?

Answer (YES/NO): YES